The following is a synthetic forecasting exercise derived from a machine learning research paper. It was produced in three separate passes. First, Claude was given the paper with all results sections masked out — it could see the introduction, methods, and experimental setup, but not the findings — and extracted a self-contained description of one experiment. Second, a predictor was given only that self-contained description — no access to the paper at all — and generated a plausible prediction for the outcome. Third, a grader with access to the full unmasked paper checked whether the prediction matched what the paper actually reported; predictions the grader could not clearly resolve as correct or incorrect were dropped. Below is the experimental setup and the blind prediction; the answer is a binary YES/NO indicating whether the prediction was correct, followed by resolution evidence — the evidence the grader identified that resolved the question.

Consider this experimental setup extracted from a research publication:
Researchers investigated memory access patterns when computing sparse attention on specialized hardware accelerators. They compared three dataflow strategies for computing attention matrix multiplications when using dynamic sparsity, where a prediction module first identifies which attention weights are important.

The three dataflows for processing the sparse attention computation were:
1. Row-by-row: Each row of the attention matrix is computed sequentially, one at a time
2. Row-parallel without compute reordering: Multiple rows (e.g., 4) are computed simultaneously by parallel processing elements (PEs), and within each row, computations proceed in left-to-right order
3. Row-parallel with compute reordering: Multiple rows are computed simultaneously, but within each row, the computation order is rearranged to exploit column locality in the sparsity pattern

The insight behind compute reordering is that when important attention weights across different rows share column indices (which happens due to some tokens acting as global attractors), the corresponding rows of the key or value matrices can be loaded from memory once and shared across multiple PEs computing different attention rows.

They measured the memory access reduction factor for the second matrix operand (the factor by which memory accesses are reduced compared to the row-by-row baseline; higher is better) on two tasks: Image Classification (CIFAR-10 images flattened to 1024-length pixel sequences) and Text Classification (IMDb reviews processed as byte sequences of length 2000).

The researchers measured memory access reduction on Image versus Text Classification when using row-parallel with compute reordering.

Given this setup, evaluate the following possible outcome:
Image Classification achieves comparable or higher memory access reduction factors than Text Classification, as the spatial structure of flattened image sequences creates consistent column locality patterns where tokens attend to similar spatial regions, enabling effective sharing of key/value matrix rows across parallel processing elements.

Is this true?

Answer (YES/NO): NO